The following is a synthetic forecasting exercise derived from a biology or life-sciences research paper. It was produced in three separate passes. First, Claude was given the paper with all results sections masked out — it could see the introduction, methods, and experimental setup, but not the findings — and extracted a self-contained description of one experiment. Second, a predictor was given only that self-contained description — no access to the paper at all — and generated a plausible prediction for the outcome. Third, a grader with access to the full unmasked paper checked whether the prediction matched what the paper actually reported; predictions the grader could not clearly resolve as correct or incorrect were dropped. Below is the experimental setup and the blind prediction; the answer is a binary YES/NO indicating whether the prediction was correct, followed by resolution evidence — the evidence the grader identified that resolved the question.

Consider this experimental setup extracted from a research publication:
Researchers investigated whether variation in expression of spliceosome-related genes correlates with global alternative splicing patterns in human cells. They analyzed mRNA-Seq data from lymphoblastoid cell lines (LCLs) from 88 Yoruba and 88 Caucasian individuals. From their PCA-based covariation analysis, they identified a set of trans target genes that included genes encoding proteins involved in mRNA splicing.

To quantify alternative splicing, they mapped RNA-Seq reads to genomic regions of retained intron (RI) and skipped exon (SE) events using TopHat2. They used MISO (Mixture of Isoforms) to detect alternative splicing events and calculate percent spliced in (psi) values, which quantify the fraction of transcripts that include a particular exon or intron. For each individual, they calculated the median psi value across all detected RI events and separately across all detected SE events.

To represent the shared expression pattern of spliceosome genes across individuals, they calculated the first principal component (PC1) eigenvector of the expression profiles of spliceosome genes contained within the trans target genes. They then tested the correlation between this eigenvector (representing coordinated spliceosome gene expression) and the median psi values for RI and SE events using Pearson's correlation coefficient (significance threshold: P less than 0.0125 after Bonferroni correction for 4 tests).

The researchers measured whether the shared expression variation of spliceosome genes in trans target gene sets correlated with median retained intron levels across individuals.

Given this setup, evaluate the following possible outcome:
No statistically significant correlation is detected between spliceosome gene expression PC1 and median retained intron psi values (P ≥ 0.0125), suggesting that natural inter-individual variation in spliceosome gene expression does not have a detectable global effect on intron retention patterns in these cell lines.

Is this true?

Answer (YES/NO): NO